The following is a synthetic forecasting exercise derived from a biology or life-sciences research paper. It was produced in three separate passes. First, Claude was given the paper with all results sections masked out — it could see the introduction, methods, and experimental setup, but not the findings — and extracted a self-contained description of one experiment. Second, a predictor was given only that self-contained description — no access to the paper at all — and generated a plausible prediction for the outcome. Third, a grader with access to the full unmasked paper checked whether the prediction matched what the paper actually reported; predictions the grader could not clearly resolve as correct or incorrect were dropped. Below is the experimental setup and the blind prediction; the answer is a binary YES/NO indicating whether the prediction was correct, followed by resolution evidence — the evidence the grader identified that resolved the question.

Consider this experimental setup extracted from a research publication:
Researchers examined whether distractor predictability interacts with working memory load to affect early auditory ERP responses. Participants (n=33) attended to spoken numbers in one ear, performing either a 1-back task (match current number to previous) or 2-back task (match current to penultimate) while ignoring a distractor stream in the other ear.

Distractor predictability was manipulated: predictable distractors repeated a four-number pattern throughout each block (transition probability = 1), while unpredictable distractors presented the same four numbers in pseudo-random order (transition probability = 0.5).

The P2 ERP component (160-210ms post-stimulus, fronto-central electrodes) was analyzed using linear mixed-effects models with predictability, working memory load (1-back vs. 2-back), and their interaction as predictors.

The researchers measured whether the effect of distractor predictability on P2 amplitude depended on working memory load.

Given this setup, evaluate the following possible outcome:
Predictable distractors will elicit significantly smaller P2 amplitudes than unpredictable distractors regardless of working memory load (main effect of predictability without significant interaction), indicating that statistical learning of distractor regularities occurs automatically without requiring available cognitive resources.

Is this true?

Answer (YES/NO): YES